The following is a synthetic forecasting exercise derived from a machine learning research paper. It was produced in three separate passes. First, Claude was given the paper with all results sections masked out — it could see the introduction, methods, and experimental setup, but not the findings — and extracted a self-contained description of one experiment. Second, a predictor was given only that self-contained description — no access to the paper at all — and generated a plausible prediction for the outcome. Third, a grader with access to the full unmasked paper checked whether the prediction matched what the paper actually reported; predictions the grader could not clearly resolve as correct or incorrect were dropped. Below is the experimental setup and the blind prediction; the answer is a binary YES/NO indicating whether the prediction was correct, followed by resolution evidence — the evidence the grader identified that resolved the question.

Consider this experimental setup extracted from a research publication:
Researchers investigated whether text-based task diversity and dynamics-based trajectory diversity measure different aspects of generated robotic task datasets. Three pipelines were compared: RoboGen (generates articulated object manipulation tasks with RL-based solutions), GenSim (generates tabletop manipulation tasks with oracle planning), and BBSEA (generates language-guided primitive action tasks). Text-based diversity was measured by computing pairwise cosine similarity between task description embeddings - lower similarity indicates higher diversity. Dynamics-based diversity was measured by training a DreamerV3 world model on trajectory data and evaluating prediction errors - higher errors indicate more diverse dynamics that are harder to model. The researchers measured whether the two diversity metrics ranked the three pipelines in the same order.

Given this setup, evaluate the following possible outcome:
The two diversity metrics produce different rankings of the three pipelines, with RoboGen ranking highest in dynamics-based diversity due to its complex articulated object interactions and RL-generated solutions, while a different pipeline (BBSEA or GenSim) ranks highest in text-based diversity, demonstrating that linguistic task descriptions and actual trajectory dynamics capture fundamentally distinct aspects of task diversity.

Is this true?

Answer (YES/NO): NO